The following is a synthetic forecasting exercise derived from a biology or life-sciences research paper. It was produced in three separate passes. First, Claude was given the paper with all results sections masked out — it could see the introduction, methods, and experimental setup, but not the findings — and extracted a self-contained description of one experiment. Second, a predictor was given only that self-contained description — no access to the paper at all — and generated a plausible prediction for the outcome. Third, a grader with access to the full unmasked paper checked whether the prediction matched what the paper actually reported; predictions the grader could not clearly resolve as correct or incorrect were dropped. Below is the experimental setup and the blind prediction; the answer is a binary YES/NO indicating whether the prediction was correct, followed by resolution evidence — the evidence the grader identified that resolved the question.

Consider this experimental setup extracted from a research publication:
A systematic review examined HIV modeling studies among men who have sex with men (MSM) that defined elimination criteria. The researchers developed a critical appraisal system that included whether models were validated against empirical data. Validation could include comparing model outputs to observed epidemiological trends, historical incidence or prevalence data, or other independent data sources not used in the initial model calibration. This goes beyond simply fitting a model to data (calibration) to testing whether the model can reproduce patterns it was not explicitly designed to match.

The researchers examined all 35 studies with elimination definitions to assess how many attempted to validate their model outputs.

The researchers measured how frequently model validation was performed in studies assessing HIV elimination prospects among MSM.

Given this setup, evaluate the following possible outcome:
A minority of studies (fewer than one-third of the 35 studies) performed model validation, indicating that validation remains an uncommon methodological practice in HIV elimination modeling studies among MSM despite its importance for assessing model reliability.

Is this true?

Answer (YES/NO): NO